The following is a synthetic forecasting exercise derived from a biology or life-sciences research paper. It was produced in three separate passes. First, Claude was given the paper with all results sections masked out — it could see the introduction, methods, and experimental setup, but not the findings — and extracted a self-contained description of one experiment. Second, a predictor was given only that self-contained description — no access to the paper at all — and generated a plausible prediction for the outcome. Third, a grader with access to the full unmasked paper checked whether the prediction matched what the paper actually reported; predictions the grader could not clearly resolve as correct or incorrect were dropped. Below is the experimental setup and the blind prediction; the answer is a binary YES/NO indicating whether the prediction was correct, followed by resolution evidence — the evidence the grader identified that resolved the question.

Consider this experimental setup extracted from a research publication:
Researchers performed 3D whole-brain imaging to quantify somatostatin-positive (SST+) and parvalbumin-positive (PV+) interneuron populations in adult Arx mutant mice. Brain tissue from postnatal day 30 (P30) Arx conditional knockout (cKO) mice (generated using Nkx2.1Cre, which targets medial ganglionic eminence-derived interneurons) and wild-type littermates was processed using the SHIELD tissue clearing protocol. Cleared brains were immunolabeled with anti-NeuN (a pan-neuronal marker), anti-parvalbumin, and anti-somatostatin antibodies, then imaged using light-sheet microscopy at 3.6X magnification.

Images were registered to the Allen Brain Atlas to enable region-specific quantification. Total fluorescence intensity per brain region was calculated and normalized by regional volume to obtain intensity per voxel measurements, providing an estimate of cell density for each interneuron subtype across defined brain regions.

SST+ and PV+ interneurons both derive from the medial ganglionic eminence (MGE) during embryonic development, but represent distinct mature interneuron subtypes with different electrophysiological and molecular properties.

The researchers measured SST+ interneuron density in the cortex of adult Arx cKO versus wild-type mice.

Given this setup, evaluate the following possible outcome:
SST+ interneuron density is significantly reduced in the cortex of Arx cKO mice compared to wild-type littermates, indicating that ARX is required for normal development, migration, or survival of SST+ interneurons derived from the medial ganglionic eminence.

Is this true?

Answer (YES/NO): YES